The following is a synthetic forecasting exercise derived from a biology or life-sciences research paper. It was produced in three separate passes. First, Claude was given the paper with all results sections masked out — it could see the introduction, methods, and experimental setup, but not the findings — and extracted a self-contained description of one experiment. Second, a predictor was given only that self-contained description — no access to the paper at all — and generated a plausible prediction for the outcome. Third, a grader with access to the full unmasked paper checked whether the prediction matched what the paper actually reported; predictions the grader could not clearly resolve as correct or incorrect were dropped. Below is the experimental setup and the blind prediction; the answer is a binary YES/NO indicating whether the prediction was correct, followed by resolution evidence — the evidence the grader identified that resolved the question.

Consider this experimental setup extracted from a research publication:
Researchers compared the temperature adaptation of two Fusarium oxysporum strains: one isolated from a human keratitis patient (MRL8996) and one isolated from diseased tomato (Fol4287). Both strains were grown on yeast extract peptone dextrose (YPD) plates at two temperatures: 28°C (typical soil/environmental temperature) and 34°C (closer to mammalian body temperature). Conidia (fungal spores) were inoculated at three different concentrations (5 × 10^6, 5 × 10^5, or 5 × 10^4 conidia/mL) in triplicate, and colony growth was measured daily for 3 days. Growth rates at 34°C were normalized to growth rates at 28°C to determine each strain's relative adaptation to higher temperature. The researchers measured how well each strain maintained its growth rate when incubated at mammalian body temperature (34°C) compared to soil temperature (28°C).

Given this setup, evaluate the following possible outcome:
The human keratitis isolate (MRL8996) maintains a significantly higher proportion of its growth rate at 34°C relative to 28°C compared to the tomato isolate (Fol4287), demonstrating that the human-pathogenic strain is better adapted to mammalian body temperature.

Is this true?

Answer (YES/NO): YES